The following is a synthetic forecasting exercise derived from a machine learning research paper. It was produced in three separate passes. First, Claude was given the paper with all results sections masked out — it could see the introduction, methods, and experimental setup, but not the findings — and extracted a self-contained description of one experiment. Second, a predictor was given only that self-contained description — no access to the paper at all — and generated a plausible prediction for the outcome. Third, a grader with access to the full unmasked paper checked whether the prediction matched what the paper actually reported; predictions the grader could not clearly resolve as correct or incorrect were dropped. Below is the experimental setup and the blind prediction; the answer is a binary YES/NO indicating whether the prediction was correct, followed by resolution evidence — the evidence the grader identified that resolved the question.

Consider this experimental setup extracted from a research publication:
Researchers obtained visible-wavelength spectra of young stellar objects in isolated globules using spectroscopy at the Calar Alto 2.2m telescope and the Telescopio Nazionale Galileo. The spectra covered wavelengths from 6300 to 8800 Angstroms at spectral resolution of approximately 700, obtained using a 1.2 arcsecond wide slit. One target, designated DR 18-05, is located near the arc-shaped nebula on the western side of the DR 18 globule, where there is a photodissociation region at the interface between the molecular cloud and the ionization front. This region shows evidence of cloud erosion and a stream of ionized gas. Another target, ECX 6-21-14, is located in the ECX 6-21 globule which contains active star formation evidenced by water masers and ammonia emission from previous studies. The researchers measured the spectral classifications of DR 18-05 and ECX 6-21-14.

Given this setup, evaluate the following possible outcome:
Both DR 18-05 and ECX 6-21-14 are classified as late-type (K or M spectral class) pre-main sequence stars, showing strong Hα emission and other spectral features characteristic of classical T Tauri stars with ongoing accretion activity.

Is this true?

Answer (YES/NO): NO